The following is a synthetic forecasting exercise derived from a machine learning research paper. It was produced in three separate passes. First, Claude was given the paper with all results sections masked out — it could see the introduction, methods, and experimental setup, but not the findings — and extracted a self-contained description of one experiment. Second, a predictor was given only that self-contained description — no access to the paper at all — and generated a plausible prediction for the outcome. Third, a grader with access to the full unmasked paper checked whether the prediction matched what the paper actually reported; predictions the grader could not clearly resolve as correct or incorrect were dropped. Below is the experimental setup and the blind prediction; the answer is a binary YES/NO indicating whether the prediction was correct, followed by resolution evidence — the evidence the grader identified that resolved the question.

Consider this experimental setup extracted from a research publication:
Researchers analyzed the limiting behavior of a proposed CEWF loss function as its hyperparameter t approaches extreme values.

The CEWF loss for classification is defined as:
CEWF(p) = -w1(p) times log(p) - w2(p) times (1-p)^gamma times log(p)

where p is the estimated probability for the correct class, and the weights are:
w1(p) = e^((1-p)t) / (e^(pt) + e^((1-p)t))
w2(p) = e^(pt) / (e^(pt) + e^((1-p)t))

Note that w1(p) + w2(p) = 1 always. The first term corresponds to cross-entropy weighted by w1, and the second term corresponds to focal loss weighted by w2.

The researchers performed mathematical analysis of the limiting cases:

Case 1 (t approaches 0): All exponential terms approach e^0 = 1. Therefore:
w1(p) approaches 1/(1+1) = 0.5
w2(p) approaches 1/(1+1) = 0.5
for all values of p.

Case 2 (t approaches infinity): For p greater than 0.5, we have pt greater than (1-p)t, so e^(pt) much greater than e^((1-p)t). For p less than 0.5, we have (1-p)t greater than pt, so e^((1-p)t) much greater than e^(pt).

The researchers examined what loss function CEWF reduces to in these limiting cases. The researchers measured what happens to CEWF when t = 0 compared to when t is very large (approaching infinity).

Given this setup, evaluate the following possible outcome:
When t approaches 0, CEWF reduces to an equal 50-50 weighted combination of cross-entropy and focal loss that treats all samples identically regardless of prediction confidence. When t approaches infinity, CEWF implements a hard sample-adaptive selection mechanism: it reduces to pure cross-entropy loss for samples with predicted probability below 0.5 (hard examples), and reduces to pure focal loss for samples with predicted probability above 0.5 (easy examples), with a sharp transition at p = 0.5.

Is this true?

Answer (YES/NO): YES